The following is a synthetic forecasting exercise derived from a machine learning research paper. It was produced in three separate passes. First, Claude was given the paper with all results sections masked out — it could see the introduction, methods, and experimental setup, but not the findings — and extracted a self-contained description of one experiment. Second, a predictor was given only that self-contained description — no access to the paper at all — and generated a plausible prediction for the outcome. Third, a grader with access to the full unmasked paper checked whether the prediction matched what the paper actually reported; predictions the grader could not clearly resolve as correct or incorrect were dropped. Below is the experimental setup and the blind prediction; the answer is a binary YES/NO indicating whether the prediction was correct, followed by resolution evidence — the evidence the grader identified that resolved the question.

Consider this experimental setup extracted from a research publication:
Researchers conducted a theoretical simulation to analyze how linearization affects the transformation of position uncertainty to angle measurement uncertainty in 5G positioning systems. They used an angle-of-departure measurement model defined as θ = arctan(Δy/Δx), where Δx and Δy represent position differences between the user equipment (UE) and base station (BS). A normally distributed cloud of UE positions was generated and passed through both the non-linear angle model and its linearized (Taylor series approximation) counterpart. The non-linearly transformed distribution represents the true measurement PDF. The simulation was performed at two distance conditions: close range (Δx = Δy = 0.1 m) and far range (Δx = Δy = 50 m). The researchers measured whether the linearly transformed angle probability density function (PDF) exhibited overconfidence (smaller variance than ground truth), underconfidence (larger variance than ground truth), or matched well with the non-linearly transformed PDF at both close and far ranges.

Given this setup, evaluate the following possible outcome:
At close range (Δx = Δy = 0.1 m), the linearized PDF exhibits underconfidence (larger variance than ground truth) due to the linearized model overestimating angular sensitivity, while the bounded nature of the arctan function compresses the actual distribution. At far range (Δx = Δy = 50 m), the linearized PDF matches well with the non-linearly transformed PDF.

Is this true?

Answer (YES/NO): NO